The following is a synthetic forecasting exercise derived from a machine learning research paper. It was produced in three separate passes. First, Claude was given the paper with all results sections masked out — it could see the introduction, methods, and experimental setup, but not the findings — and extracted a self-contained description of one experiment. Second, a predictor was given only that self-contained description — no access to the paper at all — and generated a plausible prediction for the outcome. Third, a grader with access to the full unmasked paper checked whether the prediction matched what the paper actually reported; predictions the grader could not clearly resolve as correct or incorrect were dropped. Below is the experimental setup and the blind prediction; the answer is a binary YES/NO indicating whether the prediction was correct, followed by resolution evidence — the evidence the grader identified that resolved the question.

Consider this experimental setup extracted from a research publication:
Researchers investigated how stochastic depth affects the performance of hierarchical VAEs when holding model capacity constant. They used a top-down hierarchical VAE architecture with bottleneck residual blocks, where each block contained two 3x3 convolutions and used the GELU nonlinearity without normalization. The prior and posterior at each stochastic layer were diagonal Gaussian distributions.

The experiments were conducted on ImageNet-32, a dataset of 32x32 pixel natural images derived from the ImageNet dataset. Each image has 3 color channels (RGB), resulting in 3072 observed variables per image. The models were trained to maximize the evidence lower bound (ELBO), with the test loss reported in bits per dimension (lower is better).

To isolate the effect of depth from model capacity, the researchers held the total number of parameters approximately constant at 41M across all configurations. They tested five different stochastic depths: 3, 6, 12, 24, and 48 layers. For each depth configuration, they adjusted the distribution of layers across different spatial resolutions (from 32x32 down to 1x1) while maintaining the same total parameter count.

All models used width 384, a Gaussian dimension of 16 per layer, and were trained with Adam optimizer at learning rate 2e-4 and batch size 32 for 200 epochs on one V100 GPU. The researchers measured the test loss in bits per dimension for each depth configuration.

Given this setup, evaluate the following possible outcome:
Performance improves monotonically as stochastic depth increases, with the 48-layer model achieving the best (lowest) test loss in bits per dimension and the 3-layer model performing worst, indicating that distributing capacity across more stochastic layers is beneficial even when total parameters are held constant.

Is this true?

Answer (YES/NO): YES